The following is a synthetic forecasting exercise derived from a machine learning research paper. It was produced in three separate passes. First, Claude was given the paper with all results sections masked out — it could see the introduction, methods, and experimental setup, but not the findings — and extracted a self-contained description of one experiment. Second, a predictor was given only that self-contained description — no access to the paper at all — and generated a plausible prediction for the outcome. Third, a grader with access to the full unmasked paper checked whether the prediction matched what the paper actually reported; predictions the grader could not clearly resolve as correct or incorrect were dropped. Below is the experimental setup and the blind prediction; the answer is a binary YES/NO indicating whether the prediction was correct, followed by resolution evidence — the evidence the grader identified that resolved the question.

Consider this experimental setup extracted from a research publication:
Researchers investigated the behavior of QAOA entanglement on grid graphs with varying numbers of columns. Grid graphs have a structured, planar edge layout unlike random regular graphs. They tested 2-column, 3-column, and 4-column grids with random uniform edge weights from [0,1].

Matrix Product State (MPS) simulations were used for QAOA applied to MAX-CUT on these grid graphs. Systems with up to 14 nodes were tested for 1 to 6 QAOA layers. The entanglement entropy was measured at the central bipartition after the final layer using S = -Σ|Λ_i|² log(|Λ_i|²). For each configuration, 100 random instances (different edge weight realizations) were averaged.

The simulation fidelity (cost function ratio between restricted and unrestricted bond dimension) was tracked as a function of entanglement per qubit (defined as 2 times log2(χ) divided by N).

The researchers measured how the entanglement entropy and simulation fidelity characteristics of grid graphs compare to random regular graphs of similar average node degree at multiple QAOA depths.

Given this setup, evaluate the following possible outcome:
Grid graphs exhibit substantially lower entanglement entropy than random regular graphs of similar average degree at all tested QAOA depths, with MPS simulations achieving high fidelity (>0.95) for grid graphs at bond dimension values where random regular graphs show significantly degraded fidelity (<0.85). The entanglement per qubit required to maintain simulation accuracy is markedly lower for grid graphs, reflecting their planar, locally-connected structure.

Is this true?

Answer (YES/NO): NO